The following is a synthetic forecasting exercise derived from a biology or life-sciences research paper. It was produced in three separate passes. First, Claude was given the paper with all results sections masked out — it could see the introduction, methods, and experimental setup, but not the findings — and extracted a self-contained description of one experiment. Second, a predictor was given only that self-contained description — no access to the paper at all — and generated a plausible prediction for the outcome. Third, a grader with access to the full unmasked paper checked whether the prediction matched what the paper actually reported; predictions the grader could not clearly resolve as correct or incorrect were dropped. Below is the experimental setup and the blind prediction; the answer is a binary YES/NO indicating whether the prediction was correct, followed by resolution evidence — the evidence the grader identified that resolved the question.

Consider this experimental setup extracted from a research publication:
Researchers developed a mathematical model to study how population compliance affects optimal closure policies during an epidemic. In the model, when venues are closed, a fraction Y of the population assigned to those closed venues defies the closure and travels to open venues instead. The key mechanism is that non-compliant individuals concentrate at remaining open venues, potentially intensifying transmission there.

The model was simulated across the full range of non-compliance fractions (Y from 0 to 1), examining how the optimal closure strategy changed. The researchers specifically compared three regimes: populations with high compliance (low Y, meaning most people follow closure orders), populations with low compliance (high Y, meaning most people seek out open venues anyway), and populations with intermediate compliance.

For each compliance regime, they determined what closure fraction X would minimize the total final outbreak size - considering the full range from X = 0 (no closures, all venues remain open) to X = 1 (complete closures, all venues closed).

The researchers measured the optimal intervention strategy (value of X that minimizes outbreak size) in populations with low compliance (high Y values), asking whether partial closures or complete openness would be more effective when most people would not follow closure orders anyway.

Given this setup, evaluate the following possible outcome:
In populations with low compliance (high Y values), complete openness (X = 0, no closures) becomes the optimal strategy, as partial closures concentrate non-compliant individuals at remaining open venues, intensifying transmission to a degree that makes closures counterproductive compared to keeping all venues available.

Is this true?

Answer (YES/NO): YES